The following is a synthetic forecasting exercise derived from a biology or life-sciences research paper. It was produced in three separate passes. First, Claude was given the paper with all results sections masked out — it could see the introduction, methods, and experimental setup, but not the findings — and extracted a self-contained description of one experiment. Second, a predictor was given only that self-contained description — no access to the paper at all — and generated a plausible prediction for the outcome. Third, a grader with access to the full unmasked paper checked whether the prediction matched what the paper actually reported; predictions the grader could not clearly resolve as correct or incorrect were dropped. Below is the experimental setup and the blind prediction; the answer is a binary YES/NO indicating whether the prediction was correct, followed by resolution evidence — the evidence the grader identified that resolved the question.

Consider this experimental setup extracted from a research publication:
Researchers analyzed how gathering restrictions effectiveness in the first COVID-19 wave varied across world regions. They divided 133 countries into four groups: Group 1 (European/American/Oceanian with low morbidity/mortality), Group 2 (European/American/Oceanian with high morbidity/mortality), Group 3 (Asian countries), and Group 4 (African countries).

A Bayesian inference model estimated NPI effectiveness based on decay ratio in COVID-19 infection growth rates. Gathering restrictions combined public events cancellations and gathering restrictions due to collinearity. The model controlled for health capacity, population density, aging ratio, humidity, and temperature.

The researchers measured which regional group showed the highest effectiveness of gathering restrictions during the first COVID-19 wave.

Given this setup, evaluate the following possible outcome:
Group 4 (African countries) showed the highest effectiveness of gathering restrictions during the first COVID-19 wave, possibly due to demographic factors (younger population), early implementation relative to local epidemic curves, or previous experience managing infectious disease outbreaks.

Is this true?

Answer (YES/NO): NO